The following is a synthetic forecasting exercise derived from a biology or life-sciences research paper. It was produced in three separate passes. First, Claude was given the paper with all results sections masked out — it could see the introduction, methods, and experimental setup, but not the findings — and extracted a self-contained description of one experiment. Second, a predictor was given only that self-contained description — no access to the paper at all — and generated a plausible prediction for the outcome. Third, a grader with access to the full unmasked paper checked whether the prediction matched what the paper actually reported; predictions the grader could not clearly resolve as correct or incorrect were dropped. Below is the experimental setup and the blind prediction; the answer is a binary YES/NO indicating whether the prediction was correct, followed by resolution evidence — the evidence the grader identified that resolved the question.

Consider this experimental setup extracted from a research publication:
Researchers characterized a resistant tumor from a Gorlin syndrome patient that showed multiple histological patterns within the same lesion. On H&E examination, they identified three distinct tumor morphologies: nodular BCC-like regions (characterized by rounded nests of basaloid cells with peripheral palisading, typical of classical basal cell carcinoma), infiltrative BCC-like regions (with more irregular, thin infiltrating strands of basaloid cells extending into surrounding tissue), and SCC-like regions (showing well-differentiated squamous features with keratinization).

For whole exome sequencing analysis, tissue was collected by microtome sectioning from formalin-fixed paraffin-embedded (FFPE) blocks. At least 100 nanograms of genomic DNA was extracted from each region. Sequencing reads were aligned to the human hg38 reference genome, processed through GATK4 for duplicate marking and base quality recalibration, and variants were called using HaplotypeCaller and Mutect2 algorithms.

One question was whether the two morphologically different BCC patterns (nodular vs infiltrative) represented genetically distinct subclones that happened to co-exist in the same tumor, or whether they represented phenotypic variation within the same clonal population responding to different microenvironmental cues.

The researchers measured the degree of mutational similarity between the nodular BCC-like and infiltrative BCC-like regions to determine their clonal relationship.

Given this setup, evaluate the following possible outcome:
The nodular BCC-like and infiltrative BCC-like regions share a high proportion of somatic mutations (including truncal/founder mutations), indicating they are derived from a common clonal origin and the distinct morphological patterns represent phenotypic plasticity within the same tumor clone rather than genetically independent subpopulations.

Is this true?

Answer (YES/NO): YES